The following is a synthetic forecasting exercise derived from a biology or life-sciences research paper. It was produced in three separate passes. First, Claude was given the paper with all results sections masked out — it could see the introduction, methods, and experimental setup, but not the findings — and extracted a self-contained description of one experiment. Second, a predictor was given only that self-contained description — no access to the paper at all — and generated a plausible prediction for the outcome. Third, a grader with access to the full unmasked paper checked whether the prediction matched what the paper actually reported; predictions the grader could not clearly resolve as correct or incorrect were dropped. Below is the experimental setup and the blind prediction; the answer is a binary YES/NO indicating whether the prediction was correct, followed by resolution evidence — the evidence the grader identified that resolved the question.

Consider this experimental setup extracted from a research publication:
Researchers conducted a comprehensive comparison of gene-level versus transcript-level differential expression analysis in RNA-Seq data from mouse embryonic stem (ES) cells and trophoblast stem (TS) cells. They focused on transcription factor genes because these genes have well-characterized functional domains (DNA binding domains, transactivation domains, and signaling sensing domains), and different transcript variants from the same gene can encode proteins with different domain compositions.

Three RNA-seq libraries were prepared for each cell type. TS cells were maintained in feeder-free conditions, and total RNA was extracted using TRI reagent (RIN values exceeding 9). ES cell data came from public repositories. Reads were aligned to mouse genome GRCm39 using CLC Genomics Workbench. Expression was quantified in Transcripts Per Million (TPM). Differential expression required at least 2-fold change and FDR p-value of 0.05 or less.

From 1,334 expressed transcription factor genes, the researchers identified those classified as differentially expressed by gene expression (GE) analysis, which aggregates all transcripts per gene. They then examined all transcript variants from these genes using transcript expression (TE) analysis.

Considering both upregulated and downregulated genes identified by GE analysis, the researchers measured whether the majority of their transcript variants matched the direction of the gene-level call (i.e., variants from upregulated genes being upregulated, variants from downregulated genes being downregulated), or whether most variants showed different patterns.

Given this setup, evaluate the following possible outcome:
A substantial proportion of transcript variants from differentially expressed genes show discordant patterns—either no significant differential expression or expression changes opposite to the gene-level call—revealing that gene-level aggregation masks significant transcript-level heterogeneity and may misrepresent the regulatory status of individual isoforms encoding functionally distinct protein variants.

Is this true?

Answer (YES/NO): YES